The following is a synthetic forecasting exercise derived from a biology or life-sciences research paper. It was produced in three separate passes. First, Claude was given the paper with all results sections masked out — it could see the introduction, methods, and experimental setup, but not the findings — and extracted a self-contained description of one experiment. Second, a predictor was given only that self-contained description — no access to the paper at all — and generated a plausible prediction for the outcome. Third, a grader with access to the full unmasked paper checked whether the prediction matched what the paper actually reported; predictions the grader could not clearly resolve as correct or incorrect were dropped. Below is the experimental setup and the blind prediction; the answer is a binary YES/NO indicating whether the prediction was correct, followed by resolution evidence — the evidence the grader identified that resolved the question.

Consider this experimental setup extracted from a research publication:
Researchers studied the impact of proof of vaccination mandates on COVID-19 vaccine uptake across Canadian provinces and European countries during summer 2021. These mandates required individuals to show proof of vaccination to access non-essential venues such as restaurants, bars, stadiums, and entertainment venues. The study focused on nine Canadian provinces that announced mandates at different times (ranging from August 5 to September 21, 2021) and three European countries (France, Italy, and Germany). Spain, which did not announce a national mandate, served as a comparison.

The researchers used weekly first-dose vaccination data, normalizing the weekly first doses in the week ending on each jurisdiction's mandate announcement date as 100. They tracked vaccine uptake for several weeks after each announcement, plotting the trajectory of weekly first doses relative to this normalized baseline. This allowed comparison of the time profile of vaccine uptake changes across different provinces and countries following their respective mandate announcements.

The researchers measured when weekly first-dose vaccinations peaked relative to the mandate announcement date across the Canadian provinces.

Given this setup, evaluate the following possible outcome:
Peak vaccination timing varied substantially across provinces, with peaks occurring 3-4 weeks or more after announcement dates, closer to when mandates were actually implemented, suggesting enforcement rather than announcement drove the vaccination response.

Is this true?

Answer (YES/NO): NO